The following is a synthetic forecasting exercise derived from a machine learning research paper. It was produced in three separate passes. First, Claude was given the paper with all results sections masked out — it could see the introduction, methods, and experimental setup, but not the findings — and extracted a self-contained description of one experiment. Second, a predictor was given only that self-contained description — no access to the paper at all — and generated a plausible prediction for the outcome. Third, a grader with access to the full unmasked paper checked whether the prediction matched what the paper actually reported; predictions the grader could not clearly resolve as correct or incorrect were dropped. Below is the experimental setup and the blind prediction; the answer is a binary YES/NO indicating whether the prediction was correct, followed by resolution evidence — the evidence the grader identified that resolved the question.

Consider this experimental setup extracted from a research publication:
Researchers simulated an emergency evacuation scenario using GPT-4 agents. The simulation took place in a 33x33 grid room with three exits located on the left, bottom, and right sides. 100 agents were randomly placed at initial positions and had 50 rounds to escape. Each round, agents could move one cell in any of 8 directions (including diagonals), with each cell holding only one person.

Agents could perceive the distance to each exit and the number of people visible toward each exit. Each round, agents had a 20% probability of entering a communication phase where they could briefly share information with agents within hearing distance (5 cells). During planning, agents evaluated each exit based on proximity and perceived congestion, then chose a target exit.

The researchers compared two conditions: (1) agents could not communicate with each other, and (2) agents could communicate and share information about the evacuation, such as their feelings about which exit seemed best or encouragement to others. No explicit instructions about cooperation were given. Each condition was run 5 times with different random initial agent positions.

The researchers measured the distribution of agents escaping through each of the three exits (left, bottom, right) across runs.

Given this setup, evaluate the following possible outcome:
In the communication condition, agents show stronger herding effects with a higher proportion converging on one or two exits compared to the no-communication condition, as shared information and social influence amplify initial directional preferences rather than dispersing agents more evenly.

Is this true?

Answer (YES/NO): NO